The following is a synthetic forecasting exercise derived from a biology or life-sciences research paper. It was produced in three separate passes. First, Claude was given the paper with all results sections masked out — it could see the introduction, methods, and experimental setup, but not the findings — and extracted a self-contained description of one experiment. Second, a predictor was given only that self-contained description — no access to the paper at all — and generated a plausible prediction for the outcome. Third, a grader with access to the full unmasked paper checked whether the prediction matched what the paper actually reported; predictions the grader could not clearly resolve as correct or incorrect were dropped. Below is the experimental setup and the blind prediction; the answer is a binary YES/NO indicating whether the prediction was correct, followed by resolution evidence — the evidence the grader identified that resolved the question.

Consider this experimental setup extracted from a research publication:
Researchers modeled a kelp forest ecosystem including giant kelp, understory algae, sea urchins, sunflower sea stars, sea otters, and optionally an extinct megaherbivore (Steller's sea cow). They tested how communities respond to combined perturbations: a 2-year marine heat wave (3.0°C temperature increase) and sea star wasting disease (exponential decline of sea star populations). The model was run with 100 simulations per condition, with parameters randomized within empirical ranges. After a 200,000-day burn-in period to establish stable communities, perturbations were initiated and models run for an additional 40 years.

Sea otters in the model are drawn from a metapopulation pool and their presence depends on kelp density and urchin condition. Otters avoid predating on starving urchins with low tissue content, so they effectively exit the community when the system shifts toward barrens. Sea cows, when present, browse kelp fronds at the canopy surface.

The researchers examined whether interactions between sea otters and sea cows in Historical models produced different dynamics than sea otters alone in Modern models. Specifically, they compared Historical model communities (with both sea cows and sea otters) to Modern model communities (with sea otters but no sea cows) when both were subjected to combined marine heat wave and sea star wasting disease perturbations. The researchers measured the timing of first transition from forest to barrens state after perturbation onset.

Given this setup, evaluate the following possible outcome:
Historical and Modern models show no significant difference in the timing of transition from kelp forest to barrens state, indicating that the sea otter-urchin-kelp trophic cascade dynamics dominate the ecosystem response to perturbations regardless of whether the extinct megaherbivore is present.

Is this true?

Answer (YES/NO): NO